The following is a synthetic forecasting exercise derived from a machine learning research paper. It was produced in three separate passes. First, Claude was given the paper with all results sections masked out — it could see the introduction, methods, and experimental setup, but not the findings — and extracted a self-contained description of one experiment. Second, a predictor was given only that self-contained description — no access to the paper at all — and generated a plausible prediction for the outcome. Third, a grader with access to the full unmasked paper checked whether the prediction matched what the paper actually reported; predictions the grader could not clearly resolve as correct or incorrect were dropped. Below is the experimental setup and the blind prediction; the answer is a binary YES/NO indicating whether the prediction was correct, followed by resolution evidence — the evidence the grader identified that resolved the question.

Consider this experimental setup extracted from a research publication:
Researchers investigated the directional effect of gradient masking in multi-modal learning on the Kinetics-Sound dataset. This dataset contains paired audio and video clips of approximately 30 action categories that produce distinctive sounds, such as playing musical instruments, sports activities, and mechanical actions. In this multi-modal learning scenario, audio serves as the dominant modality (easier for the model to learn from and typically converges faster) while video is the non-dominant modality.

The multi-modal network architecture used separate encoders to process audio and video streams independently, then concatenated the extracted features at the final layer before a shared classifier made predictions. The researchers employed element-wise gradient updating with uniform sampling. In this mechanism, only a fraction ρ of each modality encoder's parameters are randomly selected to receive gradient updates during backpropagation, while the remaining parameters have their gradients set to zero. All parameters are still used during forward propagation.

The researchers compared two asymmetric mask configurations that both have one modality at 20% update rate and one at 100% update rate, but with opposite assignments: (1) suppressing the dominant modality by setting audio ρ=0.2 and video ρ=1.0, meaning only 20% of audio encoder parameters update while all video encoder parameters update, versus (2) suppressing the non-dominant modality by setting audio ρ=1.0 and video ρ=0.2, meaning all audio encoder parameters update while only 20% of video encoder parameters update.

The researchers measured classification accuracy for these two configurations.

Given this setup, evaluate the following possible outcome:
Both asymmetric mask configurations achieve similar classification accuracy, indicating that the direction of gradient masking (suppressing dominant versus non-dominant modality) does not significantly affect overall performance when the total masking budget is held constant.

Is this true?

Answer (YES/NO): NO